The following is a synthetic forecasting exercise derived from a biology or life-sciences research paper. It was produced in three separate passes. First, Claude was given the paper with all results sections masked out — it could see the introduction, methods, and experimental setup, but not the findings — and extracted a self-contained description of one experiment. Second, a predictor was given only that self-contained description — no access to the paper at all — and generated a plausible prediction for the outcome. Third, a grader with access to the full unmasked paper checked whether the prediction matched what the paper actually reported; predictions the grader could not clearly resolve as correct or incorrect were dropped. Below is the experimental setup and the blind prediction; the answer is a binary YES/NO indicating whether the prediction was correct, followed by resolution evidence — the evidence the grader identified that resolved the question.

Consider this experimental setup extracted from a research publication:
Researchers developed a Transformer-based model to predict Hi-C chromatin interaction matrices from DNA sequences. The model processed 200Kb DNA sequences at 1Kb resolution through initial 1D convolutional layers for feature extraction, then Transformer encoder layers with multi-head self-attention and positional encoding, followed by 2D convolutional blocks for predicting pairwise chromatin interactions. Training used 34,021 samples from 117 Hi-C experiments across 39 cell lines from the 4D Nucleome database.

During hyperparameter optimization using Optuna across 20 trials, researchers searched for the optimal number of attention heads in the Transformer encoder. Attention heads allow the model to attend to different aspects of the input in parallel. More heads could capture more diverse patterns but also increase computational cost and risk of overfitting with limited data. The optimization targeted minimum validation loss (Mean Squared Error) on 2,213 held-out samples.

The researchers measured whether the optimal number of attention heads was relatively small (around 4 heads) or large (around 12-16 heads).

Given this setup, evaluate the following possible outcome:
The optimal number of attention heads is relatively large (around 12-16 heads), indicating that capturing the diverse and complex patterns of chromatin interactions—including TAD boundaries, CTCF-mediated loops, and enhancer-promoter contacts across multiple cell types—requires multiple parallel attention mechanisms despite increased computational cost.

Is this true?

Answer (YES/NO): NO